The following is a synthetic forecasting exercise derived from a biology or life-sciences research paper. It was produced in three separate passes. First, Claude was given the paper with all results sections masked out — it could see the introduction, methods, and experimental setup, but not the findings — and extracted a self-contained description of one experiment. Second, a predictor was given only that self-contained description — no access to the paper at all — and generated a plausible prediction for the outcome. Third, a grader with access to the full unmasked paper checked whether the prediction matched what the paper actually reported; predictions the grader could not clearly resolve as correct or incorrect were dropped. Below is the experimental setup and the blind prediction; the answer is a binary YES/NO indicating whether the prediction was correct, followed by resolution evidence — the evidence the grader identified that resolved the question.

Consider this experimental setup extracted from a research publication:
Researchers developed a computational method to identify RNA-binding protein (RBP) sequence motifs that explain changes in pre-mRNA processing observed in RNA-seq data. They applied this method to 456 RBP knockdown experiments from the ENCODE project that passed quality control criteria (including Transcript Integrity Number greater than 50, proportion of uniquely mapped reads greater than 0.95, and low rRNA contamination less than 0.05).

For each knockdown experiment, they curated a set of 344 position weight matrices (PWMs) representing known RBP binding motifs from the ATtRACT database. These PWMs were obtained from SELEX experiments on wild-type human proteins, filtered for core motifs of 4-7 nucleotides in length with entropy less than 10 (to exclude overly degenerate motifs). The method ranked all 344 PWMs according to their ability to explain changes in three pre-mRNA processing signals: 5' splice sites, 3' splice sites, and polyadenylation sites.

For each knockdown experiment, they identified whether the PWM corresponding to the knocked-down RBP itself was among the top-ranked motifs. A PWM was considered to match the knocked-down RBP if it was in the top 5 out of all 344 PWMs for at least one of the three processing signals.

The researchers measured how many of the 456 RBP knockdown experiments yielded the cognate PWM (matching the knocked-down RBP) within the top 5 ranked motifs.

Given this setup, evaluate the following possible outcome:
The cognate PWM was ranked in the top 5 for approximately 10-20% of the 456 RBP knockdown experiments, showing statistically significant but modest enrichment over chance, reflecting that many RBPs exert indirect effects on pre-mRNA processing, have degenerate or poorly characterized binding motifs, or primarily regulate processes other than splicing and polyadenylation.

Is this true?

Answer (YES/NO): NO